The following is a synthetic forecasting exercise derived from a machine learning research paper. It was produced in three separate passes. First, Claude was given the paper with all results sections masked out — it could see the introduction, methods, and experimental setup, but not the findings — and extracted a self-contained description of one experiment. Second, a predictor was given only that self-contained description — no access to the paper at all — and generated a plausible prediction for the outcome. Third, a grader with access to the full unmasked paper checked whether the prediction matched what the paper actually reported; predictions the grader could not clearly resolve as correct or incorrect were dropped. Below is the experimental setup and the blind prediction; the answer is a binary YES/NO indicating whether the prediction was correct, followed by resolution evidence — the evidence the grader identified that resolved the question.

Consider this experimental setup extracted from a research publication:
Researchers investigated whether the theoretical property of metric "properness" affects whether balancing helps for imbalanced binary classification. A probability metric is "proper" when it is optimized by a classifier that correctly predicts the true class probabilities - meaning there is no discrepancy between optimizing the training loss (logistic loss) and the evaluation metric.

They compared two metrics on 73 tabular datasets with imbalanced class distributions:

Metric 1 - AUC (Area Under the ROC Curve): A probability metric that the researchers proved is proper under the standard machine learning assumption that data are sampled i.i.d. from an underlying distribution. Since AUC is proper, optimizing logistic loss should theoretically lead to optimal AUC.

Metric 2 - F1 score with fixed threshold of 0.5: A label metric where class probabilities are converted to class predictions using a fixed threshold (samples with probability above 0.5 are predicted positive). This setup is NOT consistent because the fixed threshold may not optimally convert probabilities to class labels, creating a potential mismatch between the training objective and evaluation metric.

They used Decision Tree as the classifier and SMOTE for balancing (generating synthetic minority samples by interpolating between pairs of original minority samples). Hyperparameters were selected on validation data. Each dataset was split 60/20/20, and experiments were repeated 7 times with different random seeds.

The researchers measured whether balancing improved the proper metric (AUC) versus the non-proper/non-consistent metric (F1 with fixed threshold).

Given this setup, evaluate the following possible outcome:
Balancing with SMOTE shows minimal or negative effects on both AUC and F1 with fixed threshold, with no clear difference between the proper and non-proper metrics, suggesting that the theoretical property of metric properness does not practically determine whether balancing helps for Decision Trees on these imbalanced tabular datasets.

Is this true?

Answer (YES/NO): NO